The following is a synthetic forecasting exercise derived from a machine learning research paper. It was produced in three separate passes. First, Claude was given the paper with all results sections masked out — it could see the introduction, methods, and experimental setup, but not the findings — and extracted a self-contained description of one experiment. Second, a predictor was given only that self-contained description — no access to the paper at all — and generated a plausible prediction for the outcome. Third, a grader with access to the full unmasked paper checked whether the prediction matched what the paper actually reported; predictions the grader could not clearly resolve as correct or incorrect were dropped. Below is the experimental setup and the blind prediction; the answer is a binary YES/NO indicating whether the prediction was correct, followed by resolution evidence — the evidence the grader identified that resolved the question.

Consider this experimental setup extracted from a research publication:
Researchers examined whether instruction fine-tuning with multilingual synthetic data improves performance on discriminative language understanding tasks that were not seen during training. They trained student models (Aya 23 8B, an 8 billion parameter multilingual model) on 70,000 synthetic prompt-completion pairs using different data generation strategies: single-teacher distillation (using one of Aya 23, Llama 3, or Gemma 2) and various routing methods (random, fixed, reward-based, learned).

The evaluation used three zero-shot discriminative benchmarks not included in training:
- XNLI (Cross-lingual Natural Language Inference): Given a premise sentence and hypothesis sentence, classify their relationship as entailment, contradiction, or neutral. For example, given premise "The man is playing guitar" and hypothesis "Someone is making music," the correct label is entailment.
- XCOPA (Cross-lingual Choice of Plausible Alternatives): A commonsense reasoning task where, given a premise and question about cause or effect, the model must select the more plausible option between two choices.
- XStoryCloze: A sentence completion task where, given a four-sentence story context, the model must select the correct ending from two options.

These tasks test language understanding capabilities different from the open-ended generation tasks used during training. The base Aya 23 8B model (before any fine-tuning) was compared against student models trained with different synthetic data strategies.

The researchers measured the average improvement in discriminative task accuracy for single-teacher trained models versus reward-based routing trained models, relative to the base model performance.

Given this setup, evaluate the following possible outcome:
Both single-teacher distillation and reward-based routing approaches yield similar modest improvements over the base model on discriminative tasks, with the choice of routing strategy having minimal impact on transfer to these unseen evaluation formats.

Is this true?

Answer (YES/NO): NO